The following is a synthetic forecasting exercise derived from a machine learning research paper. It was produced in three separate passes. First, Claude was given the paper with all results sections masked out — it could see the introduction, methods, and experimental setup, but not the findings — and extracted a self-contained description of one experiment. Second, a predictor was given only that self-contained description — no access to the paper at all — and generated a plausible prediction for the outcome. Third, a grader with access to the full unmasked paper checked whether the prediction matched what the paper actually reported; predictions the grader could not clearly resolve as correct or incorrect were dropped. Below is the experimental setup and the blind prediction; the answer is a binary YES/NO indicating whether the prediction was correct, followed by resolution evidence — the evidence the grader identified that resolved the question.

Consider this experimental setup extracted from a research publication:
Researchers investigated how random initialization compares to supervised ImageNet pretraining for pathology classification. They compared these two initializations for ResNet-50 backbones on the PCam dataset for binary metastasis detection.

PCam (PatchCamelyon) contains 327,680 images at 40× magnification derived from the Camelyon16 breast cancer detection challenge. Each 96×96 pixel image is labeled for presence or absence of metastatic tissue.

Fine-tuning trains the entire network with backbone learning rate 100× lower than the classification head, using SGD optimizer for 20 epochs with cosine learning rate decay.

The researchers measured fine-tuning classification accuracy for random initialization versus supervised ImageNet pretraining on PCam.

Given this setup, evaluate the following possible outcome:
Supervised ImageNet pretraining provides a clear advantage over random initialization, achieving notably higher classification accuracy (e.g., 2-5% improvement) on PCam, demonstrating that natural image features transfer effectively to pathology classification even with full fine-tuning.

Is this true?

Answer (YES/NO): YES